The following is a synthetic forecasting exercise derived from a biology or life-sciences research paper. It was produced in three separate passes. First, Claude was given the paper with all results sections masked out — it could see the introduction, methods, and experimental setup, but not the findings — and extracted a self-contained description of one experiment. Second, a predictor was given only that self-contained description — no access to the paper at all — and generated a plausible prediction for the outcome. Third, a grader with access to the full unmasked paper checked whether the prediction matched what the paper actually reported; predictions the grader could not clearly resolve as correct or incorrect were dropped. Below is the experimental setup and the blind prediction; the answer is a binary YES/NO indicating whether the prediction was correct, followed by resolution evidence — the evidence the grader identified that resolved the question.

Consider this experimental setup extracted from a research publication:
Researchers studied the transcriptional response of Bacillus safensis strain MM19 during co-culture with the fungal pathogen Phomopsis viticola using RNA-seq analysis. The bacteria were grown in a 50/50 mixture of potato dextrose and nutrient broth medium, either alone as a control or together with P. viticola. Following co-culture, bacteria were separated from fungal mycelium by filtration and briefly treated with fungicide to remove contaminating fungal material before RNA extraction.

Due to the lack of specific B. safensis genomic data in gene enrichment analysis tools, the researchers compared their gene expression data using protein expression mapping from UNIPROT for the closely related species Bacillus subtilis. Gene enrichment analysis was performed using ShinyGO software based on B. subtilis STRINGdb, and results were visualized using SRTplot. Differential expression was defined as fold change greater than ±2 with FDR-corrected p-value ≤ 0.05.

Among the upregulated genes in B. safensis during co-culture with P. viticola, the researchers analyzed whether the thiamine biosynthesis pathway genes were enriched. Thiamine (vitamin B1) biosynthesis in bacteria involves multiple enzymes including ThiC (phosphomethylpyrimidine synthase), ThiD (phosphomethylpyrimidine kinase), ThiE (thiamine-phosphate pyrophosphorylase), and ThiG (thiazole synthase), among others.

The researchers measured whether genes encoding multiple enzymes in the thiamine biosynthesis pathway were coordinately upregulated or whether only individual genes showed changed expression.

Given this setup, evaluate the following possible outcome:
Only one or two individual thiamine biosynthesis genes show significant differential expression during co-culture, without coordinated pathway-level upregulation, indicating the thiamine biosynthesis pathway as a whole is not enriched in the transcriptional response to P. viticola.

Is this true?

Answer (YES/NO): NO